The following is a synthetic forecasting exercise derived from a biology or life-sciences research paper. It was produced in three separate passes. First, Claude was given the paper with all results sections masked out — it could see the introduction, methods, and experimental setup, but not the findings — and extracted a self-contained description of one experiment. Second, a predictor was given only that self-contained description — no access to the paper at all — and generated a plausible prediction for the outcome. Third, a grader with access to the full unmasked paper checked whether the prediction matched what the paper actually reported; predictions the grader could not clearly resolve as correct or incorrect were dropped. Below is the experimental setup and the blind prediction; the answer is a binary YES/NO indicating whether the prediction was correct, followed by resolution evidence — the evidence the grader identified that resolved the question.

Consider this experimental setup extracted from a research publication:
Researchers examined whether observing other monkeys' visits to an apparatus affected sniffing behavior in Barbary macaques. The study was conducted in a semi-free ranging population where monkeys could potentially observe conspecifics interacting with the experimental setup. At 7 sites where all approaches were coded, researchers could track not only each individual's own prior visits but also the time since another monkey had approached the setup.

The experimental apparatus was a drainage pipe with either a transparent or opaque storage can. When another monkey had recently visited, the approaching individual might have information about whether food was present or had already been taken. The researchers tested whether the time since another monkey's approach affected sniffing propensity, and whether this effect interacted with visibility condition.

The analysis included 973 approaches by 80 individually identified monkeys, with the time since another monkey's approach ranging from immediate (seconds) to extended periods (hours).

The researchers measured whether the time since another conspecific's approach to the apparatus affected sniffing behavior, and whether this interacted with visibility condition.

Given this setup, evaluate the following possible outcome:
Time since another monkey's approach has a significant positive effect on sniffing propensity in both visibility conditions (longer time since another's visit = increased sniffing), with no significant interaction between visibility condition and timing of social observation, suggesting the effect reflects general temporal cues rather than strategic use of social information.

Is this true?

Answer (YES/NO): NO